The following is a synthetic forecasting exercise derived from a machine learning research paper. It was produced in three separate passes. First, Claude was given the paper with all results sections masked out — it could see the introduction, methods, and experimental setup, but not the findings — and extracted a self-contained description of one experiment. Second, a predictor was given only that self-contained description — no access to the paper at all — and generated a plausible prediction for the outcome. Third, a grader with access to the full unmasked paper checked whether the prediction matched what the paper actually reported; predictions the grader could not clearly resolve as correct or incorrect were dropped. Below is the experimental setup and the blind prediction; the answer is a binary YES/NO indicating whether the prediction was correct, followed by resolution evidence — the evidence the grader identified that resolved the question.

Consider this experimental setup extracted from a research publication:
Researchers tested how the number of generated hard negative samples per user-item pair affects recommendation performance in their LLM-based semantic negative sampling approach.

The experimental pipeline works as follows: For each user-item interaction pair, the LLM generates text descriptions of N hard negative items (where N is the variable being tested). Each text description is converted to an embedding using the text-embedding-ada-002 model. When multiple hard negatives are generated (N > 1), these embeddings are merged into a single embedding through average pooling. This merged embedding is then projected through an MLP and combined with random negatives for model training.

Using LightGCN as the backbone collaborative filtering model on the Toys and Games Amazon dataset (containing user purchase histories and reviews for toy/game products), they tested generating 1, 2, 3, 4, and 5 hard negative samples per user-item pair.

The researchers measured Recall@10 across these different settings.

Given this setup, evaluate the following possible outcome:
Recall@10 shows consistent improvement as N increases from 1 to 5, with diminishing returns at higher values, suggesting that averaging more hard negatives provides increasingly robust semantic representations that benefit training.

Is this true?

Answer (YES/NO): YES